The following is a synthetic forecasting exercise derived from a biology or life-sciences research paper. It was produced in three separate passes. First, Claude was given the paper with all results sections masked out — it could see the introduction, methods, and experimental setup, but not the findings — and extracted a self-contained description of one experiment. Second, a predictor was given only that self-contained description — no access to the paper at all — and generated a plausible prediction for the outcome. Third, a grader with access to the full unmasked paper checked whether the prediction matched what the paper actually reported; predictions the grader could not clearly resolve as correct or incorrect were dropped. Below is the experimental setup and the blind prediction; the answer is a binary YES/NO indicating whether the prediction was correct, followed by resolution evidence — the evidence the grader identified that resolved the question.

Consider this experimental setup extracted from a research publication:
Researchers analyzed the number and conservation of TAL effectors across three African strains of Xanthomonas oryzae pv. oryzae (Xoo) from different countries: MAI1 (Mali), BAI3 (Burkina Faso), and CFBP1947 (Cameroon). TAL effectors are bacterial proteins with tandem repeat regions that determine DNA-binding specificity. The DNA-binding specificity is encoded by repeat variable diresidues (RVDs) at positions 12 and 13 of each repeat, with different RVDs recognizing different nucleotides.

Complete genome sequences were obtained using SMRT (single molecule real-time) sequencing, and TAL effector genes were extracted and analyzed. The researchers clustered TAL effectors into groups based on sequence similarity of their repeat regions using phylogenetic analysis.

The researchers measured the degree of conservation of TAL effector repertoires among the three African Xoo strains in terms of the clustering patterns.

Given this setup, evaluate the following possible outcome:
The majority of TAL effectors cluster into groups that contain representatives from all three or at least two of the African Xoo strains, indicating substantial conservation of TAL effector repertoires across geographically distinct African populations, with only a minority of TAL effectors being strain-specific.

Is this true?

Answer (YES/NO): YES